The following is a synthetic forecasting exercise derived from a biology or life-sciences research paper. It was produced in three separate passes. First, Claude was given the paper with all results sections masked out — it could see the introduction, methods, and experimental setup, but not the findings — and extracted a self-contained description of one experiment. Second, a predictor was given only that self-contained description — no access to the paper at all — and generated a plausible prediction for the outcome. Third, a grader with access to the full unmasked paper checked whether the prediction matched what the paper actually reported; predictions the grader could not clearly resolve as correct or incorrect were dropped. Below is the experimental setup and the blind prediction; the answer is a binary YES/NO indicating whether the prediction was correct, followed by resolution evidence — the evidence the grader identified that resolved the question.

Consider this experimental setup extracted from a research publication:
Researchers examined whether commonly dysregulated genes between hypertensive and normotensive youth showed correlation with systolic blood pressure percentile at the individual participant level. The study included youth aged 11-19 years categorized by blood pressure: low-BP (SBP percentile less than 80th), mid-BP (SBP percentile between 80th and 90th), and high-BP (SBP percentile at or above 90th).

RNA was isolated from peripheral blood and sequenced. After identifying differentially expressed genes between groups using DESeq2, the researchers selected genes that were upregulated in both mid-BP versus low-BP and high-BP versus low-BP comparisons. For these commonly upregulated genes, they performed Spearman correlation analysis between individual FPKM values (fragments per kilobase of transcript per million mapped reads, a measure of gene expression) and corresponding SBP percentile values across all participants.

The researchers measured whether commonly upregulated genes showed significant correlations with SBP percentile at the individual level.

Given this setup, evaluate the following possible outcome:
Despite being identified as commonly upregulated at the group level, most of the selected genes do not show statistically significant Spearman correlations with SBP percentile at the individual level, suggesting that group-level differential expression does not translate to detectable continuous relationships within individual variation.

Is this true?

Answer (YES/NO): YES